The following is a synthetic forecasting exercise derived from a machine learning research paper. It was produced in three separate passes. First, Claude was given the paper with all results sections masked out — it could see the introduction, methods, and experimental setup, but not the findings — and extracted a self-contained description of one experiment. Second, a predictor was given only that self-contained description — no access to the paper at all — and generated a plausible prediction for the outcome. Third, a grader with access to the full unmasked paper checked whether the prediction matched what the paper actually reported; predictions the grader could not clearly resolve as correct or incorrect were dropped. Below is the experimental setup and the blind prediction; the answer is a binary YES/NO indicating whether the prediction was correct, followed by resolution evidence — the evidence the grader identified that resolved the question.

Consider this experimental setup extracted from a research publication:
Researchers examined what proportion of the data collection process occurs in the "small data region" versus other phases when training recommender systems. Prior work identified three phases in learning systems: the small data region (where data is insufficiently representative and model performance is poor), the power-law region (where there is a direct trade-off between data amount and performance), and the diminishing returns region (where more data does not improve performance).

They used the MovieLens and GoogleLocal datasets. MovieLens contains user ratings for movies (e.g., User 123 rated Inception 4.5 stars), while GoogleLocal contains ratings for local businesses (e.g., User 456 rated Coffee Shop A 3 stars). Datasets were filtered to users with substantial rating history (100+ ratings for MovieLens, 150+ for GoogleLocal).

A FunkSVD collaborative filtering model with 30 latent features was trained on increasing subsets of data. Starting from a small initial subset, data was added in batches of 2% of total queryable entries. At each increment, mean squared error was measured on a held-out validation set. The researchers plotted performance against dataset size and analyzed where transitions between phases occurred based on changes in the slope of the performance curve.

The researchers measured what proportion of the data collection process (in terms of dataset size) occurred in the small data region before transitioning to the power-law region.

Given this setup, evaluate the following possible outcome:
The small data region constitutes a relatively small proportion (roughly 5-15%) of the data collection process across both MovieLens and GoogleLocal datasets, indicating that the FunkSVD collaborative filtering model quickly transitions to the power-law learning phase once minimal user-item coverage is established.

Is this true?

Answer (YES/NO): YES